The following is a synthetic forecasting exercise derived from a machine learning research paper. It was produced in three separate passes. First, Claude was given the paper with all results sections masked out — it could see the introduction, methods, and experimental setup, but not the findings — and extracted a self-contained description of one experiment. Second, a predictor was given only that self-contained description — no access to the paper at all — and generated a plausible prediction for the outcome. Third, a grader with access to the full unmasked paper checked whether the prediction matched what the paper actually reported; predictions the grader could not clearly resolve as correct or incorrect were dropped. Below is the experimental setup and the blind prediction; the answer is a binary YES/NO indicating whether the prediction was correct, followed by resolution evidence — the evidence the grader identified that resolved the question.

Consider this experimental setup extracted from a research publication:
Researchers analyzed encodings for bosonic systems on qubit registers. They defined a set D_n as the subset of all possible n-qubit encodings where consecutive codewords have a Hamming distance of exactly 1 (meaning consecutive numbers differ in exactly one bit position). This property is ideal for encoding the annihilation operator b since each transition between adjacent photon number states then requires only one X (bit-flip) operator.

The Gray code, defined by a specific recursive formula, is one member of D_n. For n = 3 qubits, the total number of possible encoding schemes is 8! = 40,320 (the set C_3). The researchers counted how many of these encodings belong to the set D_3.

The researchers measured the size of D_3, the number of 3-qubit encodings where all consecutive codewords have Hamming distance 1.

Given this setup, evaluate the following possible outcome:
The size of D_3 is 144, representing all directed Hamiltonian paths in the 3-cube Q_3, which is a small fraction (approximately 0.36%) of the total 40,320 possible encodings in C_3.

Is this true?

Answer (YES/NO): YES